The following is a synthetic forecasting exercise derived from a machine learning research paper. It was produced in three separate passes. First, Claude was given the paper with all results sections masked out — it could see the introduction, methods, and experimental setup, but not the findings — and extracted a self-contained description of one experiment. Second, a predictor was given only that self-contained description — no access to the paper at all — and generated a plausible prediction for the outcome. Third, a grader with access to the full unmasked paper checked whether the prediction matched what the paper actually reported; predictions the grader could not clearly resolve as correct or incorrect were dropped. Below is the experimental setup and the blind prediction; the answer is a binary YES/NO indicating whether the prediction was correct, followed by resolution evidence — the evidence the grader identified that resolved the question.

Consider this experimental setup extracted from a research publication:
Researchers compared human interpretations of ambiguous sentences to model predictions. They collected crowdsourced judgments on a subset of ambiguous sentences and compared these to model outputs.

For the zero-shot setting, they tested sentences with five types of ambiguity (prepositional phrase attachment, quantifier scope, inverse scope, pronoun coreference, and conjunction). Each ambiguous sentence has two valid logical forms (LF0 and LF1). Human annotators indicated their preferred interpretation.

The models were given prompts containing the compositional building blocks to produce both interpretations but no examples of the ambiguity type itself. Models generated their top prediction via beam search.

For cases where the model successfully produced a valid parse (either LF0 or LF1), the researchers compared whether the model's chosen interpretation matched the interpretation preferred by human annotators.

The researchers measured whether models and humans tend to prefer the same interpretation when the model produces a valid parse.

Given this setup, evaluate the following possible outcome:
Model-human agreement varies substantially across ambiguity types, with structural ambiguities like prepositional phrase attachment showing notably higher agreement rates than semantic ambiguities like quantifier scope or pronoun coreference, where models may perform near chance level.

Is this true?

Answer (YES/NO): NO